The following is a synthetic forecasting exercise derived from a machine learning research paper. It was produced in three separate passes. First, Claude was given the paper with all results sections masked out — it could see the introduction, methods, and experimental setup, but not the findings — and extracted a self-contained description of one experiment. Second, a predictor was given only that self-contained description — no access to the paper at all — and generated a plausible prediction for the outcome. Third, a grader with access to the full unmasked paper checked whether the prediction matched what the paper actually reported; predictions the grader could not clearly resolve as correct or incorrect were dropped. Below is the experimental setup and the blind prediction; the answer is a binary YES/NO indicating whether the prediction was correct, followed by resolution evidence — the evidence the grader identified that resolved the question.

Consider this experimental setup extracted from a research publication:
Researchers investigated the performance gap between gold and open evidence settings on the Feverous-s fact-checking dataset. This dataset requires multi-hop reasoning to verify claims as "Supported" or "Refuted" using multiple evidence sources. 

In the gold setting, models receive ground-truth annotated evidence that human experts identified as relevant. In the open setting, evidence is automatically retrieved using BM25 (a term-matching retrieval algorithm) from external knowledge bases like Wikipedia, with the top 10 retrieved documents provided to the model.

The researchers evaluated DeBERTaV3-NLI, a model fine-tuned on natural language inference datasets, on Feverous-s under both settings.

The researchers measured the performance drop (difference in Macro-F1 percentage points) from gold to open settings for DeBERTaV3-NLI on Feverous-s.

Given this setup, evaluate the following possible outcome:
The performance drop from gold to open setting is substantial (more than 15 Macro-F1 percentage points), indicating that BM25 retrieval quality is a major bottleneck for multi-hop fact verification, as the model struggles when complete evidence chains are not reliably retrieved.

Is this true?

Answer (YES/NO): YES